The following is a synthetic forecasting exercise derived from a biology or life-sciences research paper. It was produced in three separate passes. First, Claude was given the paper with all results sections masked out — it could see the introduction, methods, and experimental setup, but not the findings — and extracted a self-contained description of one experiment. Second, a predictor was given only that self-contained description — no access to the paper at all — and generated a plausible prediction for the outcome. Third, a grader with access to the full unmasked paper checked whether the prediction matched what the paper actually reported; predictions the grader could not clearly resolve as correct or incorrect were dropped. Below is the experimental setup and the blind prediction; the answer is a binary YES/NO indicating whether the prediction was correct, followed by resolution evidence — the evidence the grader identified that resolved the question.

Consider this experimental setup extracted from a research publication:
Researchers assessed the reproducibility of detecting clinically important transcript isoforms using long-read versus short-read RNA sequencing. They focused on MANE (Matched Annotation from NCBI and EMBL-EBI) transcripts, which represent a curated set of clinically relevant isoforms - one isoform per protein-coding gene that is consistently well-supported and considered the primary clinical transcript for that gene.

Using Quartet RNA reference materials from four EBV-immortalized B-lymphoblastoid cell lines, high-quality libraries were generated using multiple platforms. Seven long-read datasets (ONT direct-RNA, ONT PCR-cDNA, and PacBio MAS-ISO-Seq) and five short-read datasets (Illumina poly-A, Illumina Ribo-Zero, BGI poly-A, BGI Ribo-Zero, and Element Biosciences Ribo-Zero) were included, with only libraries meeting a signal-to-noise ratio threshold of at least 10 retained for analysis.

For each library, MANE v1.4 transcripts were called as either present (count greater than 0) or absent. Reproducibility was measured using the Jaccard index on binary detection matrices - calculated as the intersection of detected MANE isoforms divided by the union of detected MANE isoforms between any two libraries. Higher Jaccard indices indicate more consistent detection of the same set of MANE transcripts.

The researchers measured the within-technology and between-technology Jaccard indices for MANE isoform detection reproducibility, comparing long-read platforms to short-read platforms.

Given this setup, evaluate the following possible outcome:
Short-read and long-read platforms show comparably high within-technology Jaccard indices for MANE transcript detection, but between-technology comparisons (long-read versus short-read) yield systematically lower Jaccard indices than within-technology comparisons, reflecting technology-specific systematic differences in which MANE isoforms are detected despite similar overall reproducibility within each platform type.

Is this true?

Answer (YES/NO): YES